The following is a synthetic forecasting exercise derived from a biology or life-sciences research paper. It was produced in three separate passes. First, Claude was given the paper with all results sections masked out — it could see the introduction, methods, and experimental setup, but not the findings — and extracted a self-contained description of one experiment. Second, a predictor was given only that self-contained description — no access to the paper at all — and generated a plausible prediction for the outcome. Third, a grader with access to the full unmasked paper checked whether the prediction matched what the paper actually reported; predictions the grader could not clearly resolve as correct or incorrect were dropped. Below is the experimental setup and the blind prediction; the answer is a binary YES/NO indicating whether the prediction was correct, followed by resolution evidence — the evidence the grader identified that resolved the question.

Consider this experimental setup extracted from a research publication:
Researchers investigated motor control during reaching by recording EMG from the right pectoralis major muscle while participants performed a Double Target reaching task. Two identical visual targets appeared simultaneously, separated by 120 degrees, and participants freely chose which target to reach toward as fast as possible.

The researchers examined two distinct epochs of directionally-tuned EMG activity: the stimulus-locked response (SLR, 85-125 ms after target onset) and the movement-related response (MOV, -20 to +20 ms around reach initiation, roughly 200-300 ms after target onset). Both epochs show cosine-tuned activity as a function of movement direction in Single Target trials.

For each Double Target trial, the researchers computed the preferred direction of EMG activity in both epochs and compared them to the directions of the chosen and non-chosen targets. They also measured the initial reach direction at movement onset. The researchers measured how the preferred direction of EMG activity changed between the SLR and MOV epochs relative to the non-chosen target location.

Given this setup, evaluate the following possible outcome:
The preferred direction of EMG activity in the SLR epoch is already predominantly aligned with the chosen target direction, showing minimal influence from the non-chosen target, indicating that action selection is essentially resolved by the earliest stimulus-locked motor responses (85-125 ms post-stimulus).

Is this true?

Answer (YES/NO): NO